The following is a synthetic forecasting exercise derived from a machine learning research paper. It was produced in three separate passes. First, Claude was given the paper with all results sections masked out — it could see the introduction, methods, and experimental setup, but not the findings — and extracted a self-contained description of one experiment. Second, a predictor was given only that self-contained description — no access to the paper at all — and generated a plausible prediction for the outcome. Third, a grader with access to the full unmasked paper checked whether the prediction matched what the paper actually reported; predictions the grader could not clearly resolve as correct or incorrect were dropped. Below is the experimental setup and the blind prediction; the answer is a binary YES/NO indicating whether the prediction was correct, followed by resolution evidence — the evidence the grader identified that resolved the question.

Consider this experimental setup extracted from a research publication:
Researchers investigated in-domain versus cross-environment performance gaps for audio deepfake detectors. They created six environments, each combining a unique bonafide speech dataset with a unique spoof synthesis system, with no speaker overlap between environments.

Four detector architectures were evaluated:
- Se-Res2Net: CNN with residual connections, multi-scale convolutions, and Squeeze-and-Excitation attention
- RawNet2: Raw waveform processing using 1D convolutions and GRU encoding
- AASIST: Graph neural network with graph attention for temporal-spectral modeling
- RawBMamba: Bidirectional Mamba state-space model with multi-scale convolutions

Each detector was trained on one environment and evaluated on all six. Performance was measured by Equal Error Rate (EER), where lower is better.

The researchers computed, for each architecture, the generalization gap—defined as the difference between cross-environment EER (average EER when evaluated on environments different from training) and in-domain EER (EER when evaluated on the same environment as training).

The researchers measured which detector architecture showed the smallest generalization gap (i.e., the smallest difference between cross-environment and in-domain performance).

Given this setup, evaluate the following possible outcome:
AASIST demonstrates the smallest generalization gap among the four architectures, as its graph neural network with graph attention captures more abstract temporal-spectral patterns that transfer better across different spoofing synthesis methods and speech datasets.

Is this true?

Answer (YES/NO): NO